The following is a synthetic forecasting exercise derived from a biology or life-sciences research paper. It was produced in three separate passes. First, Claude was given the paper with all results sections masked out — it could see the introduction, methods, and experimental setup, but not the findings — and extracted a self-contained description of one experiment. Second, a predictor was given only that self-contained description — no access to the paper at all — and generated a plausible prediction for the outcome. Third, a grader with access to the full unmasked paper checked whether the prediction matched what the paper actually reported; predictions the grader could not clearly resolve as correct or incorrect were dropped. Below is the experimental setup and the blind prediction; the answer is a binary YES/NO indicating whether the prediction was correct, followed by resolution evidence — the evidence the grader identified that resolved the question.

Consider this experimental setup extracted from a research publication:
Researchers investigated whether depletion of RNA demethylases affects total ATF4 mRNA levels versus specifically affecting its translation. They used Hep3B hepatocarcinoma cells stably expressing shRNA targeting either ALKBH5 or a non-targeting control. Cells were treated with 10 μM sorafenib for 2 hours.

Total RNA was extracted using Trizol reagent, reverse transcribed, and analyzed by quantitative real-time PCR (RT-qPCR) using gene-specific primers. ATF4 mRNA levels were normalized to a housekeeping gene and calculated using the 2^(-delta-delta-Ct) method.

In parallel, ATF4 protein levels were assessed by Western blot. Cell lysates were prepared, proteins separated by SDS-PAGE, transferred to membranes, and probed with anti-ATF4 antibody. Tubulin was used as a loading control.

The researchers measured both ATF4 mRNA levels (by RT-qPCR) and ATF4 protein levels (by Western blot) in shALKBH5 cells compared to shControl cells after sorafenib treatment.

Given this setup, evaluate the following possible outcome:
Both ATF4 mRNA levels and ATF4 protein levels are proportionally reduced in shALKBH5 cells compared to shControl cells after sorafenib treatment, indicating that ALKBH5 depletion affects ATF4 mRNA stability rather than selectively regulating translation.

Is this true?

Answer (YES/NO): NO